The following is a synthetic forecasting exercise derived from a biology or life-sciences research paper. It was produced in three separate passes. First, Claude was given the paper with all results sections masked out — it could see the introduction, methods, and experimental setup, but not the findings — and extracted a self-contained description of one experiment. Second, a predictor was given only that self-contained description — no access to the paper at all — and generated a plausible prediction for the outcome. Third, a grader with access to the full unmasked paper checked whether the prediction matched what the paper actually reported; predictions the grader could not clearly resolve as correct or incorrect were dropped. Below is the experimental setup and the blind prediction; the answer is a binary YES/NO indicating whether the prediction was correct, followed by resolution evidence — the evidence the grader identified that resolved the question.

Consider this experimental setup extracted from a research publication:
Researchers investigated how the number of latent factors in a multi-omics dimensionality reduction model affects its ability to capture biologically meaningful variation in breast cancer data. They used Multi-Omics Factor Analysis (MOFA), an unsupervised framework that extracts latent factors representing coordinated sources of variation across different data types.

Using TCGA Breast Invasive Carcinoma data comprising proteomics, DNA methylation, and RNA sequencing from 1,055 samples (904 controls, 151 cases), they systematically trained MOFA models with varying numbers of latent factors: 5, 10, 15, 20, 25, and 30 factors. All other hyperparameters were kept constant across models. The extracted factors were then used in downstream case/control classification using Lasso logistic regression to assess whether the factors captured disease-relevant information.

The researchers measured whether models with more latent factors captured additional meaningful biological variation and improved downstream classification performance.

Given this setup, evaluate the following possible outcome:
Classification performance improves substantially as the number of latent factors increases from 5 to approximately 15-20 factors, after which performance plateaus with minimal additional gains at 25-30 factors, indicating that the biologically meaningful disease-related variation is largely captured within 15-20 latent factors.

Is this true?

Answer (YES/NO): NO